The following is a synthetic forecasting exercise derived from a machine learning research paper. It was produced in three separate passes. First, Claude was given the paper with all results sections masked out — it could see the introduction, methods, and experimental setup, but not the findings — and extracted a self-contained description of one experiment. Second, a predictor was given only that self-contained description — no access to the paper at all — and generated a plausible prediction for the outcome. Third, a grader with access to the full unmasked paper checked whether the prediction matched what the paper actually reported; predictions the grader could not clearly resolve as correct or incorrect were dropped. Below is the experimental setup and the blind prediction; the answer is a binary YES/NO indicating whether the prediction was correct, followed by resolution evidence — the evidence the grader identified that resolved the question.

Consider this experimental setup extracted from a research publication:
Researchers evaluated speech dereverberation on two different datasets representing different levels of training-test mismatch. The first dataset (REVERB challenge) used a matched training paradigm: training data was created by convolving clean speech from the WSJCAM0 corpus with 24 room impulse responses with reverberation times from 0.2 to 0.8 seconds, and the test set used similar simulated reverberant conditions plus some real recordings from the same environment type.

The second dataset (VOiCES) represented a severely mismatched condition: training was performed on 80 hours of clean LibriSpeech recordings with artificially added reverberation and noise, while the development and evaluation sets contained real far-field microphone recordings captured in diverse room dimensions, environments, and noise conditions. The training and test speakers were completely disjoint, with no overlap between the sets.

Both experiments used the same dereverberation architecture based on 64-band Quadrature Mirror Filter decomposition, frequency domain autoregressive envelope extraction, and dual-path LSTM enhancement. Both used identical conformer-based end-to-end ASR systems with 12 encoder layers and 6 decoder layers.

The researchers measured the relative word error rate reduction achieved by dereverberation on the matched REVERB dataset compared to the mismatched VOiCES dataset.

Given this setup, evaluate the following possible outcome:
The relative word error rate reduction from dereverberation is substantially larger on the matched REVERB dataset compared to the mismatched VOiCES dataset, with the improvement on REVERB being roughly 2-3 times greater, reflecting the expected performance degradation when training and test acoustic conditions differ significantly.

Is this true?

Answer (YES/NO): YES